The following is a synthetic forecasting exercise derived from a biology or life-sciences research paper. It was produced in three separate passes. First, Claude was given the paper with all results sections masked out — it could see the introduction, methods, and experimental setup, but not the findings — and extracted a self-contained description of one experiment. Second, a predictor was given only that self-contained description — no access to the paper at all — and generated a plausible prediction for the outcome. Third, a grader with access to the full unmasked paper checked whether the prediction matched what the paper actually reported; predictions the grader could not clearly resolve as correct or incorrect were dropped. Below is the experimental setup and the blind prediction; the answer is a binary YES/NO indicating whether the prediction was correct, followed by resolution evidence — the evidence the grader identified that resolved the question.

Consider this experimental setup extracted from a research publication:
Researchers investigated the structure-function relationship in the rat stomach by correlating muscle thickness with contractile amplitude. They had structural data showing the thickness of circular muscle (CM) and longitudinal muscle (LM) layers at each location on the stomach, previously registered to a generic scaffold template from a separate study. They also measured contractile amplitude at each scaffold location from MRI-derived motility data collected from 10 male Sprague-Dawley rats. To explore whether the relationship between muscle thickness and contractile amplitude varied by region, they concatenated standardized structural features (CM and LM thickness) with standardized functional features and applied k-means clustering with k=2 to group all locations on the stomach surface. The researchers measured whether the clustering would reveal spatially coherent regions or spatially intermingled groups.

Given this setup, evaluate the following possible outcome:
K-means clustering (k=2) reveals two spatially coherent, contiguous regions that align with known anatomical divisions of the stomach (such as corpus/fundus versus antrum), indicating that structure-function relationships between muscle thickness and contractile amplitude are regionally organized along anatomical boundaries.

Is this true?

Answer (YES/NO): NO